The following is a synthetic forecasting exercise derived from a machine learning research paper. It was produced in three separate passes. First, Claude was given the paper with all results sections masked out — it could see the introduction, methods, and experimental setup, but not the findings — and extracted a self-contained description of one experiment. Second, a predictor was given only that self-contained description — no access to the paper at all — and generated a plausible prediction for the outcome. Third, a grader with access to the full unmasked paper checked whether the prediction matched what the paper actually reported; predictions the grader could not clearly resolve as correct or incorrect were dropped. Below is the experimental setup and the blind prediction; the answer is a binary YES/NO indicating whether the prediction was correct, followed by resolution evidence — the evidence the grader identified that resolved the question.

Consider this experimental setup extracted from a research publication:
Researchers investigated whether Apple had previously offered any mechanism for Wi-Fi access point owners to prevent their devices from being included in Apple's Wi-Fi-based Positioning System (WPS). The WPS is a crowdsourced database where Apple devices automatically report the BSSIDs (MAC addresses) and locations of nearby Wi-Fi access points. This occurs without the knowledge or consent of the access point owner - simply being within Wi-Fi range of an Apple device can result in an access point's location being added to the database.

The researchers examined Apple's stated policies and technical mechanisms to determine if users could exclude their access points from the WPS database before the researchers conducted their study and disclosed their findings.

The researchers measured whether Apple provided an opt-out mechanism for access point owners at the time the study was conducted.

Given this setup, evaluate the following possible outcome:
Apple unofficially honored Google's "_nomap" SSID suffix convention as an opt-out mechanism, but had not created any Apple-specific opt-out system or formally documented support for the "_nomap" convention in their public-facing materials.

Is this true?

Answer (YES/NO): NO